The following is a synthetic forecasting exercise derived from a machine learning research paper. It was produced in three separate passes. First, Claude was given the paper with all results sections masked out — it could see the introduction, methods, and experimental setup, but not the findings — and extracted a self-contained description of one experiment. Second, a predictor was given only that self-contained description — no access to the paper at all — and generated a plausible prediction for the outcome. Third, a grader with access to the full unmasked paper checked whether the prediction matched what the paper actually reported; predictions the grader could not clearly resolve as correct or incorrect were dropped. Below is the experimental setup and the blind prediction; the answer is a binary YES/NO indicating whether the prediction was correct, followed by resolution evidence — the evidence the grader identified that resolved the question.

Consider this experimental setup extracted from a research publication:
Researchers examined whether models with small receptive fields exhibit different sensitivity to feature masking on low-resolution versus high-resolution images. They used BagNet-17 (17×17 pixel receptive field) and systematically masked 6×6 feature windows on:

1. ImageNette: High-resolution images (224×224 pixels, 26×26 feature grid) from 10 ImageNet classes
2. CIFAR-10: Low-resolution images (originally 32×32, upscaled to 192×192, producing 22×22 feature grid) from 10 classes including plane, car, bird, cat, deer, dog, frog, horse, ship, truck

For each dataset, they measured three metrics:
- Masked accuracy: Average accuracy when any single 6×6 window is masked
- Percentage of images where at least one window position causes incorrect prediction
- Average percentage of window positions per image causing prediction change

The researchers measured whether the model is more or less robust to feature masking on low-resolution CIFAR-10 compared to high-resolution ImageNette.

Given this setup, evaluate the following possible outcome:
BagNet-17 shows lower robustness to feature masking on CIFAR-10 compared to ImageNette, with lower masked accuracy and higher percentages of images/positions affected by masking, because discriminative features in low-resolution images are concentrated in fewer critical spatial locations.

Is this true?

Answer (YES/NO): YES